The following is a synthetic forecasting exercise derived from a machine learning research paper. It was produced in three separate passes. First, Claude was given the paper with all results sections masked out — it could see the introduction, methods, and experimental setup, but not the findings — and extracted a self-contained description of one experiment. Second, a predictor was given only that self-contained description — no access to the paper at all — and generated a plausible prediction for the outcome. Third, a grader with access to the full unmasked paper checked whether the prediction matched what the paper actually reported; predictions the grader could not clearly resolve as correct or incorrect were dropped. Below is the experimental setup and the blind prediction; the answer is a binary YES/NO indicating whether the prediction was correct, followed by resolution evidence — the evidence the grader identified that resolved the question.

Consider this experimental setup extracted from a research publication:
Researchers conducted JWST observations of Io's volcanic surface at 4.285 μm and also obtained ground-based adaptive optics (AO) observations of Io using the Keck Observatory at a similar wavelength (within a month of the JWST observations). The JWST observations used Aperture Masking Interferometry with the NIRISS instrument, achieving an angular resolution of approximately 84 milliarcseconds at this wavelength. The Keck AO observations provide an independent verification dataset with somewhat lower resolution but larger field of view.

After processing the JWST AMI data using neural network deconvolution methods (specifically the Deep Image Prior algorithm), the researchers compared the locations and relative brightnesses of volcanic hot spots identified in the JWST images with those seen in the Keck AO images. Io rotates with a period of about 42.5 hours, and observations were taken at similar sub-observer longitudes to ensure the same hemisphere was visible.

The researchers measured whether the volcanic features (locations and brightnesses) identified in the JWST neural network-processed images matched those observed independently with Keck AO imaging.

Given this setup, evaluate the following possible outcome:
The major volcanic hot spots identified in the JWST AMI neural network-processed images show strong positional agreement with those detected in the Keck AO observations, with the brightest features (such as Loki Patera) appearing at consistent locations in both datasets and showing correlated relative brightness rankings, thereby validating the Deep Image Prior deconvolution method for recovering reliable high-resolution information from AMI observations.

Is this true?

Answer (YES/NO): NO